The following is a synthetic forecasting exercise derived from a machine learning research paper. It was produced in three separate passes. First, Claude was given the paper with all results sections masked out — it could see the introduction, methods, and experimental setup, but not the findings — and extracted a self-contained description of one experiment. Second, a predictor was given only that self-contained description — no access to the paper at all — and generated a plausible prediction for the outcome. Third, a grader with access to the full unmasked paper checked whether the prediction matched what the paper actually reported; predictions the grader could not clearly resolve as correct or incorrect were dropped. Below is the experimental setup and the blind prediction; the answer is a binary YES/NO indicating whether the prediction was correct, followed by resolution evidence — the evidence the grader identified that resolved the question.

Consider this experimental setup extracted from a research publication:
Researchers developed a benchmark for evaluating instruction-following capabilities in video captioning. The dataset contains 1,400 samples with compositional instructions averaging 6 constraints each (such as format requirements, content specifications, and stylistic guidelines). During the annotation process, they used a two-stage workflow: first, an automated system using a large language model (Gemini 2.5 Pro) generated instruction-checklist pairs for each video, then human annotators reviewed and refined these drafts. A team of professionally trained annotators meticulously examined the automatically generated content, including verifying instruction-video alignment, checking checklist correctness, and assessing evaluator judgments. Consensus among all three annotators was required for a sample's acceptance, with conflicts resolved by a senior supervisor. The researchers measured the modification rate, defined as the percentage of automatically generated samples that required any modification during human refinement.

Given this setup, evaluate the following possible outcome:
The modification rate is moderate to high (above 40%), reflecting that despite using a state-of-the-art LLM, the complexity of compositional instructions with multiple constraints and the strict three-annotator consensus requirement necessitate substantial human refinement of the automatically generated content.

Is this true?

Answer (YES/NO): YES